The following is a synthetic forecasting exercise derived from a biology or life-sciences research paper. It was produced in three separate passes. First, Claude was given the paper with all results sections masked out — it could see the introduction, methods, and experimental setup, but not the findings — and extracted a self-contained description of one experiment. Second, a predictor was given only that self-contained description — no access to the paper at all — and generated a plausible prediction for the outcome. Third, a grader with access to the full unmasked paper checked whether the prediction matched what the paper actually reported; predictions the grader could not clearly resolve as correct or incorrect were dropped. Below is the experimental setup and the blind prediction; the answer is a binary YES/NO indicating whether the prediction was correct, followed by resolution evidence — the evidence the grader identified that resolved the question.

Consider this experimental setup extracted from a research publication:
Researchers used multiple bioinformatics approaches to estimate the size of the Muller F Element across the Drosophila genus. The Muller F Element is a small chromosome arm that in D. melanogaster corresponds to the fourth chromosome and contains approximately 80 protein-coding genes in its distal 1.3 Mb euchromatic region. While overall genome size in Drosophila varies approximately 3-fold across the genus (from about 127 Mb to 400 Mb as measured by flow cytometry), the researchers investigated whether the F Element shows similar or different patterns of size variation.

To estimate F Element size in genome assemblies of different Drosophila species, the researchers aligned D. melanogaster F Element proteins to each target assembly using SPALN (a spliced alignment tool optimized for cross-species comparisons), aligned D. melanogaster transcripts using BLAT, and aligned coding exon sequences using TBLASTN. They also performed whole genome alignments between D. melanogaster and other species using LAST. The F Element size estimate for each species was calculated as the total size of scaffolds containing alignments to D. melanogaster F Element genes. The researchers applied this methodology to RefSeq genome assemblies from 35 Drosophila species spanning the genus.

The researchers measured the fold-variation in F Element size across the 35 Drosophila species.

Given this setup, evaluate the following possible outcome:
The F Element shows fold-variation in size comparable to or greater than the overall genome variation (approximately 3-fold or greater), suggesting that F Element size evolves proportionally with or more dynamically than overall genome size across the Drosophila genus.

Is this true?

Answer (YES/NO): YES